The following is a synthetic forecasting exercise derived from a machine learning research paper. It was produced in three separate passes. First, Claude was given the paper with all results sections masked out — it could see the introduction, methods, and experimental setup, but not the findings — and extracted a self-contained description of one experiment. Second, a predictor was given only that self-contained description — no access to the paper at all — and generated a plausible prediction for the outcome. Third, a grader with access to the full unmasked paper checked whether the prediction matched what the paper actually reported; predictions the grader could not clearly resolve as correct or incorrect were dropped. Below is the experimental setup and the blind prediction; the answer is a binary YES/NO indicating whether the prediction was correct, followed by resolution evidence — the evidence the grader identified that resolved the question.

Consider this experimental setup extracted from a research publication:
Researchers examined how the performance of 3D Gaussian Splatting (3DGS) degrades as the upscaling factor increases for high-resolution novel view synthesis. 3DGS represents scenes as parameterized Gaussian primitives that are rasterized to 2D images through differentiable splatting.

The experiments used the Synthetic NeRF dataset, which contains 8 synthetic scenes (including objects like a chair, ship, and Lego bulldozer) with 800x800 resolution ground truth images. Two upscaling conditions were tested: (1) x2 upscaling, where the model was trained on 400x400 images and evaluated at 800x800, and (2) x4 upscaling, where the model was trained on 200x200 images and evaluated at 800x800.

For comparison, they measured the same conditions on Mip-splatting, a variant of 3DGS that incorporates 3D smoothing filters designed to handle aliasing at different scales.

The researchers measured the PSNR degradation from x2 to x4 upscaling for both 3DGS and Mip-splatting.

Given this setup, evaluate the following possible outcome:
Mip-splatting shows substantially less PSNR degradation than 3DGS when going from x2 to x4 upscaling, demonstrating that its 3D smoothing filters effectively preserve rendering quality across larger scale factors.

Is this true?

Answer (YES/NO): YES